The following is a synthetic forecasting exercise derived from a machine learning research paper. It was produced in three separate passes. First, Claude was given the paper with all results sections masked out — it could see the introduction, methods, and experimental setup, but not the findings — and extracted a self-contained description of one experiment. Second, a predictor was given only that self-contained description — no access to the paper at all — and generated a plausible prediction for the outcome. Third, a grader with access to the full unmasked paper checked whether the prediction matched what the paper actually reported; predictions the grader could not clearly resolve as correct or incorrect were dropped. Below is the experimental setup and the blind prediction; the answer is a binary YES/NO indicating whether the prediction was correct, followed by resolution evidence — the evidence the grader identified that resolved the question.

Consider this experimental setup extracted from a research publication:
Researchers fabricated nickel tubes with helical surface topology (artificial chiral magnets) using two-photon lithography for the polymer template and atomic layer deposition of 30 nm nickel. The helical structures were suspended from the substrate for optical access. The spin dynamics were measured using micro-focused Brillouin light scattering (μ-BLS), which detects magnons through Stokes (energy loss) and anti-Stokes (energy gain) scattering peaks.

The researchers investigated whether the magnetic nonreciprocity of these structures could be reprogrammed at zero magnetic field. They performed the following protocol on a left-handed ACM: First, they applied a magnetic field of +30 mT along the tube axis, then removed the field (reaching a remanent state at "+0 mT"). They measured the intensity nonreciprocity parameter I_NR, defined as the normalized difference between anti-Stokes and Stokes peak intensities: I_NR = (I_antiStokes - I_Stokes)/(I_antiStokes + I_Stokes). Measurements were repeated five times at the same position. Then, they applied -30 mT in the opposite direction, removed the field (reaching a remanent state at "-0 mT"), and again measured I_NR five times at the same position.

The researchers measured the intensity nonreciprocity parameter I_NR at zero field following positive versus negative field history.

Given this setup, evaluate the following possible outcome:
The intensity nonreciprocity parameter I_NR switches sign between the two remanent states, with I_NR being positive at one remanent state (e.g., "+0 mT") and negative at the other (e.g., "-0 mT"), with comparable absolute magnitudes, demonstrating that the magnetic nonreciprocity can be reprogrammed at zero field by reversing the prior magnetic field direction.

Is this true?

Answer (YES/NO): YES